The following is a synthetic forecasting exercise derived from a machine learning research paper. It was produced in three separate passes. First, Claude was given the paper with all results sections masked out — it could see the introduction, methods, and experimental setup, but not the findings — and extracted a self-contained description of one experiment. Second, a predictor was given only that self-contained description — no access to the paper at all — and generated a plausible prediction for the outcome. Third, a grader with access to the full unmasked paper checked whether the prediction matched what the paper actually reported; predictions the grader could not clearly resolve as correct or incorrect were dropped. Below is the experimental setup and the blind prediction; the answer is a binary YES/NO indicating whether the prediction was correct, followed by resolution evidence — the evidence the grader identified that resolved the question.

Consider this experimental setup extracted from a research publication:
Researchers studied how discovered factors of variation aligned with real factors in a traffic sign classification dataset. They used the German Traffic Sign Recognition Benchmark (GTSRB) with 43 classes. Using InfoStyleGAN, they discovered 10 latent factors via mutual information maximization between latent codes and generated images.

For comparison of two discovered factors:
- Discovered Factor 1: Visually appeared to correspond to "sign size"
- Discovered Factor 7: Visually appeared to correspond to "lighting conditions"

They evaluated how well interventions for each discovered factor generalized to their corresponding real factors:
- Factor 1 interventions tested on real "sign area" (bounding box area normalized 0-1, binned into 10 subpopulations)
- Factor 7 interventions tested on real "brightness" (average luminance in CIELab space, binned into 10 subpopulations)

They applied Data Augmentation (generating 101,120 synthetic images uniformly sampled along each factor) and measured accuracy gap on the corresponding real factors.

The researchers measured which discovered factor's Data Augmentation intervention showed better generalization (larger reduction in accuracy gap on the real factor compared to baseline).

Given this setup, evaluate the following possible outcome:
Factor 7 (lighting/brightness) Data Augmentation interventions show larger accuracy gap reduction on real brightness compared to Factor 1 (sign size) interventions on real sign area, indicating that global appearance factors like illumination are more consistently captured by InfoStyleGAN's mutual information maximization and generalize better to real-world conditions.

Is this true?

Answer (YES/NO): NO